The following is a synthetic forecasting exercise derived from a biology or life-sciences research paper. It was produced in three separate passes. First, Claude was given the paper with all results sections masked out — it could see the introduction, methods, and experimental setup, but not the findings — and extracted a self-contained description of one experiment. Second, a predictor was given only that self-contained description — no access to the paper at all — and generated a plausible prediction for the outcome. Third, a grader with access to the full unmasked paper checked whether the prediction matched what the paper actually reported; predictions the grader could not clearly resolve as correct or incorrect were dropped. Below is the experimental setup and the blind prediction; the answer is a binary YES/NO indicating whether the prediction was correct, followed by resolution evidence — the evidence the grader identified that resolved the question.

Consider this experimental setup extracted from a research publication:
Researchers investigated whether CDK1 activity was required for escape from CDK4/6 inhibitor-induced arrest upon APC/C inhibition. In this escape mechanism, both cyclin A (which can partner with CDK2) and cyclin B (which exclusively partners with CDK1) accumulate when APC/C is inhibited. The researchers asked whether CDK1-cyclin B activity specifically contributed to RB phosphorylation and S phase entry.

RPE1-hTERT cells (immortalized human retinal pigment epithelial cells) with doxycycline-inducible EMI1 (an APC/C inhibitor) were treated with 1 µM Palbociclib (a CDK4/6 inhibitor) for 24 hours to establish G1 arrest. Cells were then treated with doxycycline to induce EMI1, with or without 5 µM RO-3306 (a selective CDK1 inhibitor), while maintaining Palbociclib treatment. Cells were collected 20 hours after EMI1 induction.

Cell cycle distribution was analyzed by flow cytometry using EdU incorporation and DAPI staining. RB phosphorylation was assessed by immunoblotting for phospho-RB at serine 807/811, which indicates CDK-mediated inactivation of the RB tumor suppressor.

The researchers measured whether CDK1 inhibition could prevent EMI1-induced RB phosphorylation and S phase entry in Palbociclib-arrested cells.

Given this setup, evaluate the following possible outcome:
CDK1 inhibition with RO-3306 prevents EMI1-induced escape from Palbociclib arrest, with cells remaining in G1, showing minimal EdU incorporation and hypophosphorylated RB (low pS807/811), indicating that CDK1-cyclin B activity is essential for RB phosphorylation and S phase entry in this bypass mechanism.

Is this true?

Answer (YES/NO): YES